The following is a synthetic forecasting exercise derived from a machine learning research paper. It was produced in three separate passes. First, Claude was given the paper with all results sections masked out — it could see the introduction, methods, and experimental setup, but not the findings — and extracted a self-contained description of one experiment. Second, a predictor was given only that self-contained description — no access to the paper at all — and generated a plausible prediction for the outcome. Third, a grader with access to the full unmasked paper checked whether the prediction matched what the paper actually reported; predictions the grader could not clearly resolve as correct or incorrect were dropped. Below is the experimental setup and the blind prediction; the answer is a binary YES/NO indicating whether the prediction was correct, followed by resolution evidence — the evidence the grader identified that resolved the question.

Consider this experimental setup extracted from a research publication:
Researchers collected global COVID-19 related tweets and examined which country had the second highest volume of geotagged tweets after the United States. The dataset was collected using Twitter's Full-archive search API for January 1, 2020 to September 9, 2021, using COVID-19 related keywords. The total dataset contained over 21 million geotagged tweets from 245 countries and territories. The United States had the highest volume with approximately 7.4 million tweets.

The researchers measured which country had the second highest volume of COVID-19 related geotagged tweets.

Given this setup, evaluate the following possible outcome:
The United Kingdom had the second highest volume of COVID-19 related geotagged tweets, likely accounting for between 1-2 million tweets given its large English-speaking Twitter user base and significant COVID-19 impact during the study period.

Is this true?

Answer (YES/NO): NO